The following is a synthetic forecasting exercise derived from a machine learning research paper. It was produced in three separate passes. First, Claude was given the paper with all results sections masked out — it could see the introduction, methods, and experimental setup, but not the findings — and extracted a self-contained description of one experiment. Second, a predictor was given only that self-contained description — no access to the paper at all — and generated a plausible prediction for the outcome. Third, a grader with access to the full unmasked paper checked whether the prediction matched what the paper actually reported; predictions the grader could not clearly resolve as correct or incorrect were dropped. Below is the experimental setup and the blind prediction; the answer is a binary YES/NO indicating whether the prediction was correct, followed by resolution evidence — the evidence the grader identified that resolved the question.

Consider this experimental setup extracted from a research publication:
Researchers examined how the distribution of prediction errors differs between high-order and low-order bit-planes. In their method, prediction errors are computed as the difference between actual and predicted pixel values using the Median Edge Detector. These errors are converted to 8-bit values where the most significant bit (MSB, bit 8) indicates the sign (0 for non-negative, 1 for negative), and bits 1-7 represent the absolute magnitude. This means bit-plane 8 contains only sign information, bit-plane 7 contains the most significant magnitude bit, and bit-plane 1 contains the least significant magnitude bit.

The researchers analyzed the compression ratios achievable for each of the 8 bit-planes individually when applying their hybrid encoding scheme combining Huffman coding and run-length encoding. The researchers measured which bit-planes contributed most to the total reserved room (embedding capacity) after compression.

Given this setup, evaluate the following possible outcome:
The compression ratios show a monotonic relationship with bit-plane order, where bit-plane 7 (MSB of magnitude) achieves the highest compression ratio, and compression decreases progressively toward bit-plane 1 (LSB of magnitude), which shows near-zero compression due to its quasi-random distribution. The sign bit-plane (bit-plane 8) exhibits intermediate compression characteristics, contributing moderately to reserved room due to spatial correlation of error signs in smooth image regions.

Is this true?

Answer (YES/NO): NO